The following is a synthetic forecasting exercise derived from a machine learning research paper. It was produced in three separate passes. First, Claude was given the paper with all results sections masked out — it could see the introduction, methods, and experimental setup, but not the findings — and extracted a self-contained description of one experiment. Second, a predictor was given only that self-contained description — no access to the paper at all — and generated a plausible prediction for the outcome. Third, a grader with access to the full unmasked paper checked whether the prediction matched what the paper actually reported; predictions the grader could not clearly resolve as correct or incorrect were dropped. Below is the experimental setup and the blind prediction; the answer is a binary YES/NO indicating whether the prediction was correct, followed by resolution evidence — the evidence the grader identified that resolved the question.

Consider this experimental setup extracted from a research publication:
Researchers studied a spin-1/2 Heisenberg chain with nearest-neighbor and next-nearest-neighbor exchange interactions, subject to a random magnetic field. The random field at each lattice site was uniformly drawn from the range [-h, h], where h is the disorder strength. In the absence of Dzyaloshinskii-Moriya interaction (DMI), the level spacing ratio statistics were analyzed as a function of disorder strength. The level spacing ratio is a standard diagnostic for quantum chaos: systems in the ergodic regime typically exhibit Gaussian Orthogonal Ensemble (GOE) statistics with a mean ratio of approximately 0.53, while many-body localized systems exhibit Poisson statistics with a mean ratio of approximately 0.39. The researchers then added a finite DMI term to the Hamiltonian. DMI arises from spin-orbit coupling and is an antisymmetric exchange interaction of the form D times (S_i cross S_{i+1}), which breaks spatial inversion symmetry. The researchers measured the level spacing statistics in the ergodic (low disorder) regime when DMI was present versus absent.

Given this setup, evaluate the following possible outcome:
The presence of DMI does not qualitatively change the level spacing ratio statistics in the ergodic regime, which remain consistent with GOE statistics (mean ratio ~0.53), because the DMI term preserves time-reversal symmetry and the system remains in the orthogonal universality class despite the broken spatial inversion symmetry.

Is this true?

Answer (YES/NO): NO